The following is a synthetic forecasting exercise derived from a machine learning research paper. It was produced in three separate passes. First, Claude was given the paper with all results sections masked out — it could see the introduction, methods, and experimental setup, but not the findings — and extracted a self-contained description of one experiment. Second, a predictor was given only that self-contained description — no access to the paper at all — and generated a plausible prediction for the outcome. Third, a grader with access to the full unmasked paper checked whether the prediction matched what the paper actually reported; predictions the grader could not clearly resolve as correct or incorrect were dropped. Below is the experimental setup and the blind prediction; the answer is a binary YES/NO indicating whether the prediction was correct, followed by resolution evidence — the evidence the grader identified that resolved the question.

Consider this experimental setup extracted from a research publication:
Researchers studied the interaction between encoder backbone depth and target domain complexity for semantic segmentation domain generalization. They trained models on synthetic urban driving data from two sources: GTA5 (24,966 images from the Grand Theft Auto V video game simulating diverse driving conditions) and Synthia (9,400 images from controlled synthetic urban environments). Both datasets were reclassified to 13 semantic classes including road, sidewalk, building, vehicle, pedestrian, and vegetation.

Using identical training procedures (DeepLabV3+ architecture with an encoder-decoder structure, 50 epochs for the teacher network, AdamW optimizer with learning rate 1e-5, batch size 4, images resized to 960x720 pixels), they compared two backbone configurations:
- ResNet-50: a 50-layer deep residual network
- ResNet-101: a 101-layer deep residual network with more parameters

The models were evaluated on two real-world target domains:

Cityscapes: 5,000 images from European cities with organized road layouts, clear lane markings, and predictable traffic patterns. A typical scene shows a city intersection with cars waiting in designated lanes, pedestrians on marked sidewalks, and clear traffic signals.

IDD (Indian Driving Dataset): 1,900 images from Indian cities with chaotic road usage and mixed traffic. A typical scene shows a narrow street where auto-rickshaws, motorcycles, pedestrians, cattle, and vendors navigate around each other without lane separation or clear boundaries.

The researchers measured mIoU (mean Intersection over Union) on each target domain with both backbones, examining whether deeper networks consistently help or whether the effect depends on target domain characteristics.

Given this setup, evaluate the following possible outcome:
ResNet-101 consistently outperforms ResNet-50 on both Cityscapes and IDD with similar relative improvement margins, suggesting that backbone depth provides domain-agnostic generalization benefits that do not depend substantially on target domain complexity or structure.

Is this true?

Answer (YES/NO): NO